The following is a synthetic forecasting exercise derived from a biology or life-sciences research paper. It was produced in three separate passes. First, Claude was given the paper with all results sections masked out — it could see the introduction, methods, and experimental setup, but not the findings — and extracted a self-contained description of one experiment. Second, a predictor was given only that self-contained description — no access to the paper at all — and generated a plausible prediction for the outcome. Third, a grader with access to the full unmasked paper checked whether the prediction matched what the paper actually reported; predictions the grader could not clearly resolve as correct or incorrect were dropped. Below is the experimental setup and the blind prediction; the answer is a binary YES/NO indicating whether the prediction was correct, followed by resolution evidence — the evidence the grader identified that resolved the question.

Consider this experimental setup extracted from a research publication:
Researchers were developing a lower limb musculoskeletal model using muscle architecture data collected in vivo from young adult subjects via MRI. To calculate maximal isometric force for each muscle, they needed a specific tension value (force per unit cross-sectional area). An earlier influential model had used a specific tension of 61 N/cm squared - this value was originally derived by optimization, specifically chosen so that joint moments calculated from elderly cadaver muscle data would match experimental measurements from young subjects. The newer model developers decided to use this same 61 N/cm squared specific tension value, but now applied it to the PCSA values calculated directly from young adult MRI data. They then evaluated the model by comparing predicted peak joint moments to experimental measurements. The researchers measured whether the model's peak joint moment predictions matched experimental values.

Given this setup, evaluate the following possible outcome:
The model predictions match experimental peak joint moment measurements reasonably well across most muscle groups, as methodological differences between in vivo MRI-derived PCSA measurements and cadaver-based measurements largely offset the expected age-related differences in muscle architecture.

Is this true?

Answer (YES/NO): NO